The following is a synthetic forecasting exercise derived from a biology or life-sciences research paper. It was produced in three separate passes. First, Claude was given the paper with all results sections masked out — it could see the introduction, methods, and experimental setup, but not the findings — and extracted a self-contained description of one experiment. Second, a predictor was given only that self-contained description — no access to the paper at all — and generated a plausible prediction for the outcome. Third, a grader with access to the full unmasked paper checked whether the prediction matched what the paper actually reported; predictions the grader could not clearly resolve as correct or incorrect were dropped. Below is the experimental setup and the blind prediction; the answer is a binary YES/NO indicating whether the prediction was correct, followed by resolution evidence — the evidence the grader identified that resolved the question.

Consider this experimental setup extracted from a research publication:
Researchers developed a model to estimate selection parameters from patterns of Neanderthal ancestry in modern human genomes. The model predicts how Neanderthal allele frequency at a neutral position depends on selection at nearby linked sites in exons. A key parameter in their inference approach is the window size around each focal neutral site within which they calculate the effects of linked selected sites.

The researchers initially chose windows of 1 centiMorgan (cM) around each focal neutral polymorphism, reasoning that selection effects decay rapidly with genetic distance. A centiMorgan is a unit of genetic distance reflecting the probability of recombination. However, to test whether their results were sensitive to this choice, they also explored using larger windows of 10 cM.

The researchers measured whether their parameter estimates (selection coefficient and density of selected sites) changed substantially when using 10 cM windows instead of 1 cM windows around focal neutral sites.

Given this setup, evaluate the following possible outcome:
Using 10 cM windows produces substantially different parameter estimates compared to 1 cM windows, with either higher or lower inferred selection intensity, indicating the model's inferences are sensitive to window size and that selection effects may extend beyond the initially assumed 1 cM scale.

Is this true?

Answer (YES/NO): NO